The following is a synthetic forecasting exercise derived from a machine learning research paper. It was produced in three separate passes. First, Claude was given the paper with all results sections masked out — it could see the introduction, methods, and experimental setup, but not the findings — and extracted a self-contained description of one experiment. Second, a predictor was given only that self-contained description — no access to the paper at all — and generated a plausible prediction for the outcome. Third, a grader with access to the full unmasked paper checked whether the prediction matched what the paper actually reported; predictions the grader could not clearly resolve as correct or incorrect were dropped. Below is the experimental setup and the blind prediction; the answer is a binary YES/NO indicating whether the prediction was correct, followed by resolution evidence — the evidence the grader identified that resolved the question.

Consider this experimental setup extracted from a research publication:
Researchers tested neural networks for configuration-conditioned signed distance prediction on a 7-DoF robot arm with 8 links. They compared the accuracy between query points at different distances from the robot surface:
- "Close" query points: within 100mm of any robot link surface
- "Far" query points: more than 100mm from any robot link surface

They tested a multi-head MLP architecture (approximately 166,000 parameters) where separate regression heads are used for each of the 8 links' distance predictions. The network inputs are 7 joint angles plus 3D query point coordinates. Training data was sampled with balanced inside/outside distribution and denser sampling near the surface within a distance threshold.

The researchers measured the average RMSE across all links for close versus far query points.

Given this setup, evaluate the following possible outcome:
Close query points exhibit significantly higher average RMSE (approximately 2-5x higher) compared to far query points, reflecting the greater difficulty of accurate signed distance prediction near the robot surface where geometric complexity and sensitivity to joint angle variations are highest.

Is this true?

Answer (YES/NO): NO